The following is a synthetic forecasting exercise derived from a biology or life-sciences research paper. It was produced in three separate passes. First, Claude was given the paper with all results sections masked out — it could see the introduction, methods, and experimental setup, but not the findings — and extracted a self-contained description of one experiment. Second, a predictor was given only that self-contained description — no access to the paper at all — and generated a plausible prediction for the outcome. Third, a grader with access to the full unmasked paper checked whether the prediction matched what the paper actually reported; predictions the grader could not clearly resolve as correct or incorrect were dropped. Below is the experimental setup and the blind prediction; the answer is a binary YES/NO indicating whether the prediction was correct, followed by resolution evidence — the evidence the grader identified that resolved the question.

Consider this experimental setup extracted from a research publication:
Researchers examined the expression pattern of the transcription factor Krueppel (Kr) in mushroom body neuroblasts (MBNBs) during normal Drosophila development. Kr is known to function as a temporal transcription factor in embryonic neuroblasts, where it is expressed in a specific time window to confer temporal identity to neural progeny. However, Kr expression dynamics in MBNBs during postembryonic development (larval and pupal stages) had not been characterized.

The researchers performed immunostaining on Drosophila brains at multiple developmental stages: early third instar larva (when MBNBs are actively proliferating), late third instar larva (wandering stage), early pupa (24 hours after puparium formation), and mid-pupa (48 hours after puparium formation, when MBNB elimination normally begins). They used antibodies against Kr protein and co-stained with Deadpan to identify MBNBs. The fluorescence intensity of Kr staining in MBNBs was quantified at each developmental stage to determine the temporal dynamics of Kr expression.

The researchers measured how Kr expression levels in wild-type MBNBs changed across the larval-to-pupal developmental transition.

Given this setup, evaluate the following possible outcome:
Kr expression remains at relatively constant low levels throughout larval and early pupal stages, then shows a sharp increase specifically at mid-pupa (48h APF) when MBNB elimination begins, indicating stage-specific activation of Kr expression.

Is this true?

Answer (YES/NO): NO